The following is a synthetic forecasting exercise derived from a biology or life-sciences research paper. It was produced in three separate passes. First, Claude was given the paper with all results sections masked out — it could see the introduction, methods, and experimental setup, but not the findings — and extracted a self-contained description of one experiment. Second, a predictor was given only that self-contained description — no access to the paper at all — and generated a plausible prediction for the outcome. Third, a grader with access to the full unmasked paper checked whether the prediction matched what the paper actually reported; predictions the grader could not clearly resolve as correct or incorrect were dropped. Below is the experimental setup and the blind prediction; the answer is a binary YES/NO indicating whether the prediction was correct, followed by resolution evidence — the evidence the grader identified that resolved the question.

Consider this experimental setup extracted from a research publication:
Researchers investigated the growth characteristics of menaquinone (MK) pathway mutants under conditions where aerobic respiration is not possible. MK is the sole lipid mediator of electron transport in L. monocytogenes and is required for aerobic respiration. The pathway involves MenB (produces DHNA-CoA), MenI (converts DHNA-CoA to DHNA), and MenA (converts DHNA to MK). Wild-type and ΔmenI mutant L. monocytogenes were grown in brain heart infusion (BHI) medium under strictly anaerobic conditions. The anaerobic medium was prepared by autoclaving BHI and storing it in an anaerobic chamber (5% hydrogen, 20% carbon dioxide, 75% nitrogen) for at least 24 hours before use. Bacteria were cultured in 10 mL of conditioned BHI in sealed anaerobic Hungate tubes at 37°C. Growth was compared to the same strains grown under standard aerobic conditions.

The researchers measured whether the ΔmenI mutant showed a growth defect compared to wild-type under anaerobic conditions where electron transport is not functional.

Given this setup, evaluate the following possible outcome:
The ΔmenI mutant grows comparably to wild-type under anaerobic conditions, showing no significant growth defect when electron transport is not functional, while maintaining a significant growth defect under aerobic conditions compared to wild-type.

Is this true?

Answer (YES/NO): YES